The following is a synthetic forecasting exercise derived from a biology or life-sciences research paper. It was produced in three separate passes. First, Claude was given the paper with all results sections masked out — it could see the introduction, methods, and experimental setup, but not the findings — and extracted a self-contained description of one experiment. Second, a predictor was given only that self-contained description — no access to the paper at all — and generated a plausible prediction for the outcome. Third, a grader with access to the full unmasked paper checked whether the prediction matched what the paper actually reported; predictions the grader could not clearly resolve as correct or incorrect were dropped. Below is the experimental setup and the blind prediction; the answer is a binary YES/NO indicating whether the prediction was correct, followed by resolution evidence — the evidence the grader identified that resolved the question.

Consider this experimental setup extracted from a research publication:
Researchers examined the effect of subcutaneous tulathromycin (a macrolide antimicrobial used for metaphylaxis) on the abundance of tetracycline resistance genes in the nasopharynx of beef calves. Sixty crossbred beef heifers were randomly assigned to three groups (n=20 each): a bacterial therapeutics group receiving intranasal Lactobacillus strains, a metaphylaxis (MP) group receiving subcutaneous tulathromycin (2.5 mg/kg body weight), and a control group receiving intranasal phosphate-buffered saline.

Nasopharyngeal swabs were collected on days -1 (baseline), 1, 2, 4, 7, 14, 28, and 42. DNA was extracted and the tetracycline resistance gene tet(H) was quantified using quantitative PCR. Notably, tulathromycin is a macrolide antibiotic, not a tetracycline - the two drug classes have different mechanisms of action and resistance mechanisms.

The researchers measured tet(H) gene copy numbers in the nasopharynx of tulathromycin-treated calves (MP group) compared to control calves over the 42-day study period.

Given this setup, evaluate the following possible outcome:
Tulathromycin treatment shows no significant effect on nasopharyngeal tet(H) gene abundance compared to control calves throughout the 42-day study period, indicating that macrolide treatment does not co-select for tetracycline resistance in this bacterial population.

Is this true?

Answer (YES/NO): YES